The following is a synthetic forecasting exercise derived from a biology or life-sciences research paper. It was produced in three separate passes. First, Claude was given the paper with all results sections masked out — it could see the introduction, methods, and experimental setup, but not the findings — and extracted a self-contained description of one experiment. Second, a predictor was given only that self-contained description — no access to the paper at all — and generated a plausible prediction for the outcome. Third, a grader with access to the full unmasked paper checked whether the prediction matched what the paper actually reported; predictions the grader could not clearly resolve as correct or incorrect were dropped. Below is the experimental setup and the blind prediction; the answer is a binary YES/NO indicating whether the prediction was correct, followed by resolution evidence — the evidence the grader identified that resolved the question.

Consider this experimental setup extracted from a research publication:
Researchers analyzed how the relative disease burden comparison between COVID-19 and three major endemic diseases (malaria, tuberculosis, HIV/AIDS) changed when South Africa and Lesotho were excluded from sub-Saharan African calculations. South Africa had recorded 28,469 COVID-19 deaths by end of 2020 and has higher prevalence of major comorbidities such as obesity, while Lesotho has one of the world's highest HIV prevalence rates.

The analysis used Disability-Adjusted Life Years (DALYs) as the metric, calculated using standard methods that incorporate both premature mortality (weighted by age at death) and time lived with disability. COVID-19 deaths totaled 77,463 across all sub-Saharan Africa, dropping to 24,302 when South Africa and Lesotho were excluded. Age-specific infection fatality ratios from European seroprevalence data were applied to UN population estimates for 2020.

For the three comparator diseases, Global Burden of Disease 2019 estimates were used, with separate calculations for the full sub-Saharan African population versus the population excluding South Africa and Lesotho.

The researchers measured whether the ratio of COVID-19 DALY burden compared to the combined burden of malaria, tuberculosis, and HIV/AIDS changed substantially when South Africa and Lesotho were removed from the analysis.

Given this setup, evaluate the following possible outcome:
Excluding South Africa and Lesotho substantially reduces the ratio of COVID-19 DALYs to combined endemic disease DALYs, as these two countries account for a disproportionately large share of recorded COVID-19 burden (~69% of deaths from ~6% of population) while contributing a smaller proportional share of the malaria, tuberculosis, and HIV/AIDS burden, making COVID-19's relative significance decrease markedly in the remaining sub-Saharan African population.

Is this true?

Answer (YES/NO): YES